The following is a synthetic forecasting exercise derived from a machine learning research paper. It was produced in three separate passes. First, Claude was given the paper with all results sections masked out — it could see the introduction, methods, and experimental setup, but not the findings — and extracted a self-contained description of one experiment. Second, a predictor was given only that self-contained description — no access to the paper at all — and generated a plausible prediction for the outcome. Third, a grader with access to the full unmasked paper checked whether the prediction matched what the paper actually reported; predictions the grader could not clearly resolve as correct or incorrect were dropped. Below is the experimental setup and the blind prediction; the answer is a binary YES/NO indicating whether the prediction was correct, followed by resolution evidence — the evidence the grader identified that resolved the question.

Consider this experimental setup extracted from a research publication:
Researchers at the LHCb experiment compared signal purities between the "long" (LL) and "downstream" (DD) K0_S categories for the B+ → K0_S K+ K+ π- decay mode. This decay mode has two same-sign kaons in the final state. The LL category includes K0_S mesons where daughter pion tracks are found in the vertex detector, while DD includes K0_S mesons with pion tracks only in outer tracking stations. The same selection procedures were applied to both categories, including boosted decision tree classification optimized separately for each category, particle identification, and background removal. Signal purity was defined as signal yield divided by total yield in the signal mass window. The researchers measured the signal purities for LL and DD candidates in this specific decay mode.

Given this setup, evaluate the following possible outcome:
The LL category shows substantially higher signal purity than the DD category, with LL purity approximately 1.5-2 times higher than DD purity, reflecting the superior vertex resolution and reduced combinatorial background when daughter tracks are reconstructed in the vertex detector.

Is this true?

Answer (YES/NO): NO